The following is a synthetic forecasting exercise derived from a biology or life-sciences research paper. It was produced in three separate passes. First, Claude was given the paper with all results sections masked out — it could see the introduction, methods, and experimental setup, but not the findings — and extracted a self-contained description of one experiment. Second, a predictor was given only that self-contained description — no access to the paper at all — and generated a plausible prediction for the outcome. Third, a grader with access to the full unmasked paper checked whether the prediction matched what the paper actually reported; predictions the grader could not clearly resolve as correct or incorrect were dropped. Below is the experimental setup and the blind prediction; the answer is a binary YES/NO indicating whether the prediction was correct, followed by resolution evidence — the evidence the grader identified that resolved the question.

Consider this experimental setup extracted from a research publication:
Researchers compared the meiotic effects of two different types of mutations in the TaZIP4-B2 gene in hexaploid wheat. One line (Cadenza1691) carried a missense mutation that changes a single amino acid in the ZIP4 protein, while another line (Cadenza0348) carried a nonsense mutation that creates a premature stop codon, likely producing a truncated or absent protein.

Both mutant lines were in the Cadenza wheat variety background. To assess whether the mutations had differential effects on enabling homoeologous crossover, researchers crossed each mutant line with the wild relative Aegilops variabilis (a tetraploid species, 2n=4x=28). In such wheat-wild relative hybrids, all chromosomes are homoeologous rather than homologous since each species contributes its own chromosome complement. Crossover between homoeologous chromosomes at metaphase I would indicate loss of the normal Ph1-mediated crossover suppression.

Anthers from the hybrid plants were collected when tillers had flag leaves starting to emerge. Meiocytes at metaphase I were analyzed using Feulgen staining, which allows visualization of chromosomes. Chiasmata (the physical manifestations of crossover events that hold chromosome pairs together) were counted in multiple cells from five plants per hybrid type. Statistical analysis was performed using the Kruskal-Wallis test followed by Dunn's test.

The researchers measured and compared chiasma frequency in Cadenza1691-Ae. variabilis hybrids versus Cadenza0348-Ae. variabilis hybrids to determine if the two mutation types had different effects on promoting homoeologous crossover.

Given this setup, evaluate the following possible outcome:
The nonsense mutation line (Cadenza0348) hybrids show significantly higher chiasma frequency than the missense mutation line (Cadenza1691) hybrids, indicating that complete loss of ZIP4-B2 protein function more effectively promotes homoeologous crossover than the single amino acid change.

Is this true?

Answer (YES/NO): NO